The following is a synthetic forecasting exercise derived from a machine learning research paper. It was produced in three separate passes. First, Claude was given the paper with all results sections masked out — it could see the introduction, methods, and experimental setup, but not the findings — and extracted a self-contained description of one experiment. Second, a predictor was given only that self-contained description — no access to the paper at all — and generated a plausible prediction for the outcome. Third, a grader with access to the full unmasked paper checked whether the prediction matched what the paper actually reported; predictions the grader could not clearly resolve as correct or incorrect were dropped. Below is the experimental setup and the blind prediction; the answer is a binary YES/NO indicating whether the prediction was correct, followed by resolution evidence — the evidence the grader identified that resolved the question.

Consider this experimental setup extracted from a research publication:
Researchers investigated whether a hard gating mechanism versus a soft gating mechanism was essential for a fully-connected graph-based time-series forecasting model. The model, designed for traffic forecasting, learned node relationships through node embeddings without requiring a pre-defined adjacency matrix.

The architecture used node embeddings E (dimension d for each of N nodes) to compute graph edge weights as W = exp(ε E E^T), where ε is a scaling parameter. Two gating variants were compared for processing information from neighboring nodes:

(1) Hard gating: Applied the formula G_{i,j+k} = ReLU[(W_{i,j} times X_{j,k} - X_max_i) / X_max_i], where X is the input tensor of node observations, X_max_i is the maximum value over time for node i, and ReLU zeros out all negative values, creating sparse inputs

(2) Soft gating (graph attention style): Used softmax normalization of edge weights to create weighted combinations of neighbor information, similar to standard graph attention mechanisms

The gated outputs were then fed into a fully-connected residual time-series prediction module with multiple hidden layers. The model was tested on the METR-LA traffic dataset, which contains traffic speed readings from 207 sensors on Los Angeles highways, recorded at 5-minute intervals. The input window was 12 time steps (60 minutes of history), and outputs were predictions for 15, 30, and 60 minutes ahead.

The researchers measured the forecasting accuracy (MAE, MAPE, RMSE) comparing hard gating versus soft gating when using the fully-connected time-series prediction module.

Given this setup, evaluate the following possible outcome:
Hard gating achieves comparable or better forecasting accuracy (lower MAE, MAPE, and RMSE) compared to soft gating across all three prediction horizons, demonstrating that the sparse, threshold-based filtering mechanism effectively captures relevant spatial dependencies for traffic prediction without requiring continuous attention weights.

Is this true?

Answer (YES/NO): YES